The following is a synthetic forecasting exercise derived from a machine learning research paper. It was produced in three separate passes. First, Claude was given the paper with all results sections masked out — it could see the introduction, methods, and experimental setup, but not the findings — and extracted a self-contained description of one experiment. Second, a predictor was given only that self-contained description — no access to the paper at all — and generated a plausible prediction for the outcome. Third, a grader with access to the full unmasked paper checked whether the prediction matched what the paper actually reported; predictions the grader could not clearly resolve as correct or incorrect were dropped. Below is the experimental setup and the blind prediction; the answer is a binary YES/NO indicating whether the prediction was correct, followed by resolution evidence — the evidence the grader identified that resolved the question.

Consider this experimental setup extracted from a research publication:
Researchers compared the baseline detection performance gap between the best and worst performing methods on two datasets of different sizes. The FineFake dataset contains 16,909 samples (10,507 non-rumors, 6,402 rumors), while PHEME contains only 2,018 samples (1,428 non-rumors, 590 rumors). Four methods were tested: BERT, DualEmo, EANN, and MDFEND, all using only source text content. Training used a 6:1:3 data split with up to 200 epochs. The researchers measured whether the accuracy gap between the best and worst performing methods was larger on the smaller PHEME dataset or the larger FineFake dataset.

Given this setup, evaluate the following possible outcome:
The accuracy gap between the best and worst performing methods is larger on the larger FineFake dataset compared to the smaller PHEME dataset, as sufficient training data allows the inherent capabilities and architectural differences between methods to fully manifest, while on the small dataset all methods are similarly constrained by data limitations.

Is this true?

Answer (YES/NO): NO